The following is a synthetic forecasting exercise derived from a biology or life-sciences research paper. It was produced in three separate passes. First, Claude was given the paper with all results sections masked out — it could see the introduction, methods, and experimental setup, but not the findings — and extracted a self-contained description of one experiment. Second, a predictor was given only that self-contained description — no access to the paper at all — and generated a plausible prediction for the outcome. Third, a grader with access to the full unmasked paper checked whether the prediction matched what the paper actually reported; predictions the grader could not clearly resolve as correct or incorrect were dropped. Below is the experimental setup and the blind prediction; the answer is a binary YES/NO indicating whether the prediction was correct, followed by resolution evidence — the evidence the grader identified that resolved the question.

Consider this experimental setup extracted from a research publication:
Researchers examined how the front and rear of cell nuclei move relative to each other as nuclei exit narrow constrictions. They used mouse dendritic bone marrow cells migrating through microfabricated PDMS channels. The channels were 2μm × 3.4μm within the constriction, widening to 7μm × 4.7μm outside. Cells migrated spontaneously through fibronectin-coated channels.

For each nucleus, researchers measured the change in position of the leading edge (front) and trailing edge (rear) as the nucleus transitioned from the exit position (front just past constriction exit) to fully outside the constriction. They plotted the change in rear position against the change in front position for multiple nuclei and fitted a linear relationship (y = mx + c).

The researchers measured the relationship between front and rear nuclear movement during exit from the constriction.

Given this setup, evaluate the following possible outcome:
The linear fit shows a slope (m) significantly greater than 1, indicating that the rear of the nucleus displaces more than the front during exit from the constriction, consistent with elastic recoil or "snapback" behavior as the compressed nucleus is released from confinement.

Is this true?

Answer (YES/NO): NO